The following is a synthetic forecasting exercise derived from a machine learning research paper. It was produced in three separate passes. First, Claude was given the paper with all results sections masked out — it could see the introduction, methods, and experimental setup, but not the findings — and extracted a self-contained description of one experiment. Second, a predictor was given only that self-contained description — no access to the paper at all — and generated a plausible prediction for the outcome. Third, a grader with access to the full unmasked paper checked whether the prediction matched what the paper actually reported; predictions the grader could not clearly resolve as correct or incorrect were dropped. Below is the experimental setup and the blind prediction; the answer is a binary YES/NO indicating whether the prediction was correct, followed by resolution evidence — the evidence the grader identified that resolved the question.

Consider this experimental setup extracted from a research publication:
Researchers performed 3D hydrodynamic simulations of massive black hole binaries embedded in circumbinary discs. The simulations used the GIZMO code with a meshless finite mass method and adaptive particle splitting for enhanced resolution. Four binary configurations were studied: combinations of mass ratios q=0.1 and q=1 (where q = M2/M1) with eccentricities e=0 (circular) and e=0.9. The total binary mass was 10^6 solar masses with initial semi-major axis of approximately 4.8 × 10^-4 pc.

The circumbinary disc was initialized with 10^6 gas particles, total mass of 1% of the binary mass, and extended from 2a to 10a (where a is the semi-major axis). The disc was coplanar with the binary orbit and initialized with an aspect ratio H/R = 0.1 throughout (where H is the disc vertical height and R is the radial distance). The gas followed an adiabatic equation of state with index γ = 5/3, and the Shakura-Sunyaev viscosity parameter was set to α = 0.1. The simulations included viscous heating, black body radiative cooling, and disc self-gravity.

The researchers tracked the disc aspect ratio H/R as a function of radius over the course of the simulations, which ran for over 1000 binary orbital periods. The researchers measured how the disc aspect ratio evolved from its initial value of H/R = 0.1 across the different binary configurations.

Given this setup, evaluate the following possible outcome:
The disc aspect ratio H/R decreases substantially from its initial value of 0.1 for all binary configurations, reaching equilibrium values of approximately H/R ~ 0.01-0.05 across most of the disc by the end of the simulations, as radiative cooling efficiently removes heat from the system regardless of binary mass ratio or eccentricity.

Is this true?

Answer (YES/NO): NO